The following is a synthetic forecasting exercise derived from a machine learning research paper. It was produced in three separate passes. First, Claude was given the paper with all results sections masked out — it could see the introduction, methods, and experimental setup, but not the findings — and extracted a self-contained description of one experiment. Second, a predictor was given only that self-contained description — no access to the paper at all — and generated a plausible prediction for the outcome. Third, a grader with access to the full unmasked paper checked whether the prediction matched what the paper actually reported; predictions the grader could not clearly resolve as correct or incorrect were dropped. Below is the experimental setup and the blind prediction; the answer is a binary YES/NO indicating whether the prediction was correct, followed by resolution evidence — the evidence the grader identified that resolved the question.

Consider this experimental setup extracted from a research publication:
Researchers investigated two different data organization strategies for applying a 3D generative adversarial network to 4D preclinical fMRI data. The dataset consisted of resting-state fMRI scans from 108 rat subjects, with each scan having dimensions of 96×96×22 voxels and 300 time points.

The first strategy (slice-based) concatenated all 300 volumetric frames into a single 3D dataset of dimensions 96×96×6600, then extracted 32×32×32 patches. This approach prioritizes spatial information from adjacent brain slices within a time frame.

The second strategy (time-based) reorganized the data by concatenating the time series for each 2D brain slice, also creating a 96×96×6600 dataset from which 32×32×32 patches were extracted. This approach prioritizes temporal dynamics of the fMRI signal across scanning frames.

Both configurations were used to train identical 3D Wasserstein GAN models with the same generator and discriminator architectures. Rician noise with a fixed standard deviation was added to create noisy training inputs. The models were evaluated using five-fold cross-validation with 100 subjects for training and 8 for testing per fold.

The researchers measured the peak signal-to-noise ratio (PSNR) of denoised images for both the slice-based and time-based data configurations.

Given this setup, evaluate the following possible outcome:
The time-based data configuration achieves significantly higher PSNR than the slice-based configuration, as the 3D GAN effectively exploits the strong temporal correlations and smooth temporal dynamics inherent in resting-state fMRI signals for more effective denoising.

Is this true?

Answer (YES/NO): YES